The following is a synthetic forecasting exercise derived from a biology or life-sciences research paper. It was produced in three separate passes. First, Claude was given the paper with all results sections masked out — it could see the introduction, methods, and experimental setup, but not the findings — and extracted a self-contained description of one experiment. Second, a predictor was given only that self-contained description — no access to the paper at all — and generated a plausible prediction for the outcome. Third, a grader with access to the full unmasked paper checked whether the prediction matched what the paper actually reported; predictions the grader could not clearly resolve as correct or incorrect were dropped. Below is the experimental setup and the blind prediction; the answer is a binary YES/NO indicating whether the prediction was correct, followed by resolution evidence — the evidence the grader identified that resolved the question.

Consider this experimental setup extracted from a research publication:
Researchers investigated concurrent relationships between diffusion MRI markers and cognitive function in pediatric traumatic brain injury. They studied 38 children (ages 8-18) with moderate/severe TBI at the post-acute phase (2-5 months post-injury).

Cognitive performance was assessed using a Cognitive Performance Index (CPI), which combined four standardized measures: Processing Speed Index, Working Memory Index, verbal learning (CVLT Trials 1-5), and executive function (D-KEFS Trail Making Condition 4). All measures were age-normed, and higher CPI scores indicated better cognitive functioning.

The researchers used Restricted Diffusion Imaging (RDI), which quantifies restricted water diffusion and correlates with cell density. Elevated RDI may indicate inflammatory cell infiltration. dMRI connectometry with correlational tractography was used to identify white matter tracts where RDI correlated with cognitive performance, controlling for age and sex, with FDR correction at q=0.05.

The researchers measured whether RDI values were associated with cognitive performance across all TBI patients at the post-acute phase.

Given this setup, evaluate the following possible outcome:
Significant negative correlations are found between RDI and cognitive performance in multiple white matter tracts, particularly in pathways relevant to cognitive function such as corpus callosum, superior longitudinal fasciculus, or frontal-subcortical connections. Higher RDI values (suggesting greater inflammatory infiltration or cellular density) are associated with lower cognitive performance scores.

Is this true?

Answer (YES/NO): YES